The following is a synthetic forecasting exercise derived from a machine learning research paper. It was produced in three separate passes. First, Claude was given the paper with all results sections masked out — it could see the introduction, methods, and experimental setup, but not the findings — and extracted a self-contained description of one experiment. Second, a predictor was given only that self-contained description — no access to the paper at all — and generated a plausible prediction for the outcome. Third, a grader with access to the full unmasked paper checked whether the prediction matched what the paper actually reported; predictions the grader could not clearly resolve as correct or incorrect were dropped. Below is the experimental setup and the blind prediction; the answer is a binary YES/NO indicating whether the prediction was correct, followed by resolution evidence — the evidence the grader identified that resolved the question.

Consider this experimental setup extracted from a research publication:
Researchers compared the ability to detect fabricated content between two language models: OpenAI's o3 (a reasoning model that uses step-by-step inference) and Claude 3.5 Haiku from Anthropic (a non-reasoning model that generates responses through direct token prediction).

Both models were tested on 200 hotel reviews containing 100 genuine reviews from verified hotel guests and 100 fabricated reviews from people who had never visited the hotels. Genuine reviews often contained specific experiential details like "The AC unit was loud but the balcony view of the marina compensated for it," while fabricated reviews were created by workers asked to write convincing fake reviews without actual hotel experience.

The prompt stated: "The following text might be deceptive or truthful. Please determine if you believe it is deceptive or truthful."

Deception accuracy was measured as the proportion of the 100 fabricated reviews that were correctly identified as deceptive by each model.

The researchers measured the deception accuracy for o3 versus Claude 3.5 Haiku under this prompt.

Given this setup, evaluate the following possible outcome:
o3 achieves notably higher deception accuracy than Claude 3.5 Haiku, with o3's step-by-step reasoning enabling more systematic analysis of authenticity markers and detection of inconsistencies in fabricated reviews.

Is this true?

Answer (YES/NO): YES